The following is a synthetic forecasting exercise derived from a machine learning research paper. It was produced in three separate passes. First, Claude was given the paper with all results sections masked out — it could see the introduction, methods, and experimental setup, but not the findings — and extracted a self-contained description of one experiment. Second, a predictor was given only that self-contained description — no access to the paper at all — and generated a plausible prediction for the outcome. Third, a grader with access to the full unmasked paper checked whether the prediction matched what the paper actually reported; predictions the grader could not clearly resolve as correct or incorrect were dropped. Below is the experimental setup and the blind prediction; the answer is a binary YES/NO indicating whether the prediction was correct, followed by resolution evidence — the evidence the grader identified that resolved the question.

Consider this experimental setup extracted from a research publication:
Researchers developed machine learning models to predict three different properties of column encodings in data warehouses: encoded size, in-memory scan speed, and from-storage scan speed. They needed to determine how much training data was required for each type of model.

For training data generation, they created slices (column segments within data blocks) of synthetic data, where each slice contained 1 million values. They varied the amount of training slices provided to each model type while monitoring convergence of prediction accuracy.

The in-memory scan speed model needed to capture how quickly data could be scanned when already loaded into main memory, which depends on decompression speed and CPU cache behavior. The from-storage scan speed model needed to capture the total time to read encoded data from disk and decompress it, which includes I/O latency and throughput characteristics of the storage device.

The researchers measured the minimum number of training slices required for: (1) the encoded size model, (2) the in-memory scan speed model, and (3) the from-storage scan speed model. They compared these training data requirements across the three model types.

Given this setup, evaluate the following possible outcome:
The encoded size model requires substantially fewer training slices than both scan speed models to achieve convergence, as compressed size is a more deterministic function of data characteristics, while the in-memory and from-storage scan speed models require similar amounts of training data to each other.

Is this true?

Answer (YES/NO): NO